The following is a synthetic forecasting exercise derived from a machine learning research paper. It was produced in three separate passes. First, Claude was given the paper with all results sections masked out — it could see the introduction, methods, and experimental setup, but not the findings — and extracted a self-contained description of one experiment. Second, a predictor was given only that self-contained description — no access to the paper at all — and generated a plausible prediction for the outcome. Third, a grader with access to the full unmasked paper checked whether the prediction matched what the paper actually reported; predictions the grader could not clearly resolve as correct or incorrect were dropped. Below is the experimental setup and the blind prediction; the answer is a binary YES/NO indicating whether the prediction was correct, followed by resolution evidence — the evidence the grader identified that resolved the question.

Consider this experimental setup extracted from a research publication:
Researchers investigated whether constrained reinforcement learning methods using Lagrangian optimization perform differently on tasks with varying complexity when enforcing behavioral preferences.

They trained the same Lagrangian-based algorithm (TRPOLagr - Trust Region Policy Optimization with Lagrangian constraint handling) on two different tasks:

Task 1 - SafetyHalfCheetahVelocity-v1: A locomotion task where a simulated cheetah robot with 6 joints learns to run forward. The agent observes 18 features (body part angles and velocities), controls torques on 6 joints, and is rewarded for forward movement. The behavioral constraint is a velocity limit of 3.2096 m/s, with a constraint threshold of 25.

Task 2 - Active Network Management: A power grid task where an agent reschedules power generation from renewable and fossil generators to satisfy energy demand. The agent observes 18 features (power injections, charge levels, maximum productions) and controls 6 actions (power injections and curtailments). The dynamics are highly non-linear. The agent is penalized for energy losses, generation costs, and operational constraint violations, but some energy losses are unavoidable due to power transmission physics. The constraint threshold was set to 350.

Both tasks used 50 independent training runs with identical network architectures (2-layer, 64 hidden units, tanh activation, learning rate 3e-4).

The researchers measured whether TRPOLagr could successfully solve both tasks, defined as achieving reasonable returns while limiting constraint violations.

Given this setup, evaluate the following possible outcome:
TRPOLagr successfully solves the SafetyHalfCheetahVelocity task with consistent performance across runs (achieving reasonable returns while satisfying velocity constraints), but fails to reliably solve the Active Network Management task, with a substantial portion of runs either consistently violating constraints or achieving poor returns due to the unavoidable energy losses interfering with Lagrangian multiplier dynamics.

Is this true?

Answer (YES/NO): YES